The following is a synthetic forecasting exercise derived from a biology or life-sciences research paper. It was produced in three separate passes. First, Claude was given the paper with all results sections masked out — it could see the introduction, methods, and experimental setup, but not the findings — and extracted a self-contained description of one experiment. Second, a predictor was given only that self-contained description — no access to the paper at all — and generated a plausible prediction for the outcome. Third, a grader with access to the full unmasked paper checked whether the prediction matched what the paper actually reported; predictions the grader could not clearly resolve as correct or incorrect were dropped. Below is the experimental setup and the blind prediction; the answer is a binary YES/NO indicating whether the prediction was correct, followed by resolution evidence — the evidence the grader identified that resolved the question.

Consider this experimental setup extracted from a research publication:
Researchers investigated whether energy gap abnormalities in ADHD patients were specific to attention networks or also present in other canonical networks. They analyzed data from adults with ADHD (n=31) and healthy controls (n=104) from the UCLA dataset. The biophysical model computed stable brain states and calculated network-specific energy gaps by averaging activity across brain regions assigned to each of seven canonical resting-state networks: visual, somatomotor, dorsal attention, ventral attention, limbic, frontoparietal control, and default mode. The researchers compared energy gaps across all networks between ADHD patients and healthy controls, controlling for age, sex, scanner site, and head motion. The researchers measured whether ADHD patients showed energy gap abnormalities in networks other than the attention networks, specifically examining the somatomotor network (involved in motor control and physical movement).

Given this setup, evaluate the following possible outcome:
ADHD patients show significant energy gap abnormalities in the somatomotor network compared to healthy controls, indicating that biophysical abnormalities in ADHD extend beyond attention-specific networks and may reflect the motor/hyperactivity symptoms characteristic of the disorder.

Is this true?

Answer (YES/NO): NO